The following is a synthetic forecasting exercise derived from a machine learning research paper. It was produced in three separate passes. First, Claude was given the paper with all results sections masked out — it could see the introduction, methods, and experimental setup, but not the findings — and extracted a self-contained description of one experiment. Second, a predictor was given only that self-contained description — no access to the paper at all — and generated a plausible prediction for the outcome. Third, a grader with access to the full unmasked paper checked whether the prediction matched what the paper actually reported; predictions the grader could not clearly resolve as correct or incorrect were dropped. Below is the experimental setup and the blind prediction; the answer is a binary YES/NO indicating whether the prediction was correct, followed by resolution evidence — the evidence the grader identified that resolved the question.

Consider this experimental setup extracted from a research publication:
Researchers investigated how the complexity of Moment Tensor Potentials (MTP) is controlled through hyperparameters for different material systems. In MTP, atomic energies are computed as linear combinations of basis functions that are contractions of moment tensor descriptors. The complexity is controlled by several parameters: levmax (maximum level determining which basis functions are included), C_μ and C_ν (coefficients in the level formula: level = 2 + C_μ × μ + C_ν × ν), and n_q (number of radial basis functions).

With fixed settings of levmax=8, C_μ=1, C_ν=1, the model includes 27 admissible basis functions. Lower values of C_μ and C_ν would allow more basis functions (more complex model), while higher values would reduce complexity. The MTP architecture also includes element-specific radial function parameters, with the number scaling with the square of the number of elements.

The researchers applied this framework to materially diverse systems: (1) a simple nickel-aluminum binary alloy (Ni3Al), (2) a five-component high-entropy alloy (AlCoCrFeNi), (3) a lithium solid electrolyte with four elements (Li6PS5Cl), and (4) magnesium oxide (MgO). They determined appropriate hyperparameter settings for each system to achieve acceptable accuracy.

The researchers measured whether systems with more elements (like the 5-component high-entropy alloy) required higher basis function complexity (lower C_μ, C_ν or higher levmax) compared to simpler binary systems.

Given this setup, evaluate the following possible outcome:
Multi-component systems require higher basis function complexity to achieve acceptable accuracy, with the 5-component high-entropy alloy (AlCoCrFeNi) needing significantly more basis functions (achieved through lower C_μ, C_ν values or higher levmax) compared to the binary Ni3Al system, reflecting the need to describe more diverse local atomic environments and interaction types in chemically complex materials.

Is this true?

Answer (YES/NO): NO